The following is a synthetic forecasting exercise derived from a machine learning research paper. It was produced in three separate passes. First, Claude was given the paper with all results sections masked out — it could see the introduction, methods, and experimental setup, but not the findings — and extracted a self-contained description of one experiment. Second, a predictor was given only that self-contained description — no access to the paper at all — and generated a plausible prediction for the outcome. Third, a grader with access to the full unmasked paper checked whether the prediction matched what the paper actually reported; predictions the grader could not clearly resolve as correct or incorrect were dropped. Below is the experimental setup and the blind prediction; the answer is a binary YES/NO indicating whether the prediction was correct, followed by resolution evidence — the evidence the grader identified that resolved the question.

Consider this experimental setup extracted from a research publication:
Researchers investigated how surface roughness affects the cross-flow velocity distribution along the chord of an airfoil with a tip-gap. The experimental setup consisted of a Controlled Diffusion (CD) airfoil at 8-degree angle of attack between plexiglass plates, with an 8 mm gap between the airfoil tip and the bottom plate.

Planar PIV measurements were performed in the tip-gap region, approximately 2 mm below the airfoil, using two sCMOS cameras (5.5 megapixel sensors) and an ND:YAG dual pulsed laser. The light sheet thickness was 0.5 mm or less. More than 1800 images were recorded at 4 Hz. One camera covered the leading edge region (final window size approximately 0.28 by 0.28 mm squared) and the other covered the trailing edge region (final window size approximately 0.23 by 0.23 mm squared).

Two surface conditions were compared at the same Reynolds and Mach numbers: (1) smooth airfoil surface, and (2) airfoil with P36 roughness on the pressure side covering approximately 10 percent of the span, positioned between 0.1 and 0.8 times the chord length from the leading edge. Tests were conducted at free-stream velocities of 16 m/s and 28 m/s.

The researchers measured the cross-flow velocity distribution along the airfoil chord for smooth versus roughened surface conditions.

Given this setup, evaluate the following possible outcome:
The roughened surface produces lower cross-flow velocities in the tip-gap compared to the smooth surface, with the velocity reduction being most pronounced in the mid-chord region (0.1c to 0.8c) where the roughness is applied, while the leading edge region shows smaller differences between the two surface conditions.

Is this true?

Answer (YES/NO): NO